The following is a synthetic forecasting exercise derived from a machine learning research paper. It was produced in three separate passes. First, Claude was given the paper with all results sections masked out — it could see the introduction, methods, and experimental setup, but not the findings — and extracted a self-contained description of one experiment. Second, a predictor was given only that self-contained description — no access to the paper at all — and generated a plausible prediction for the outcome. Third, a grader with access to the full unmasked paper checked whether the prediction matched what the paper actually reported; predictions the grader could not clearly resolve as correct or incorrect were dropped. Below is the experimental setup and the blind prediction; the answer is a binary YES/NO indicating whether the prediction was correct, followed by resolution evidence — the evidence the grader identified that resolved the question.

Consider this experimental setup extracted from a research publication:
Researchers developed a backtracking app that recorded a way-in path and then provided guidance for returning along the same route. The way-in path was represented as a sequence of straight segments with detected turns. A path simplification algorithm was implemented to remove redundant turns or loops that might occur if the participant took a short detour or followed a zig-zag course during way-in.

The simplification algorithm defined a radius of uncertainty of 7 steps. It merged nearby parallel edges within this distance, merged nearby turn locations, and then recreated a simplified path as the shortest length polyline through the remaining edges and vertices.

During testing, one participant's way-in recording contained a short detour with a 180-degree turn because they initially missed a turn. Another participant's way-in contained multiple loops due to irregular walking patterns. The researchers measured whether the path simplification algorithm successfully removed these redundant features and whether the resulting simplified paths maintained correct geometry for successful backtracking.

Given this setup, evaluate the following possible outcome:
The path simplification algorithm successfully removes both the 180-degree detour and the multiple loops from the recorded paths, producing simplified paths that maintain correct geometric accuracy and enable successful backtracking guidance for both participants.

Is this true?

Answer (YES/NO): NO